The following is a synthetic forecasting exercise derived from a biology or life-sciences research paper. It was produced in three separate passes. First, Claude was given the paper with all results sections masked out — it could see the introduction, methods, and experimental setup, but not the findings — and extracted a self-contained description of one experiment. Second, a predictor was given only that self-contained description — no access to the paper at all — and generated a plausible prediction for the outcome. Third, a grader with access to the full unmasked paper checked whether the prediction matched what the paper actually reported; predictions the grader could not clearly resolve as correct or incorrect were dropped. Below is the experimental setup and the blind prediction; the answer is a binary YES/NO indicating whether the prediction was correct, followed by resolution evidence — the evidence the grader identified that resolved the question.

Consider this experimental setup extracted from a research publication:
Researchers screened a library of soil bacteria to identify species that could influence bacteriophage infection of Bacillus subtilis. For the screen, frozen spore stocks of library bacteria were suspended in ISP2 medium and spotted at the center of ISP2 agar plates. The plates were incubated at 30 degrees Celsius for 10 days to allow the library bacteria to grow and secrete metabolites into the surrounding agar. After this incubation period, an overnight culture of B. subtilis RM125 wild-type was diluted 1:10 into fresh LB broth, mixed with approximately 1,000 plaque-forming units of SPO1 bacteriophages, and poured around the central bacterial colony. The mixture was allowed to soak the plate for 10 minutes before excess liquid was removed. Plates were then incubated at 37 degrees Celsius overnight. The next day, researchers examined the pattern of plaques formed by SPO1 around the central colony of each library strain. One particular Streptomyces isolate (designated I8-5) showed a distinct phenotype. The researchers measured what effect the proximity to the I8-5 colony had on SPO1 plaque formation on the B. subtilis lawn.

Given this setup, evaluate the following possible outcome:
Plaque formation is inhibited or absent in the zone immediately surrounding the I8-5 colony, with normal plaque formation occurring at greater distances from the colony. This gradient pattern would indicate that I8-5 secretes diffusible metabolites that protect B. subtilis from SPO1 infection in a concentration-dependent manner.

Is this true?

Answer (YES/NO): NO